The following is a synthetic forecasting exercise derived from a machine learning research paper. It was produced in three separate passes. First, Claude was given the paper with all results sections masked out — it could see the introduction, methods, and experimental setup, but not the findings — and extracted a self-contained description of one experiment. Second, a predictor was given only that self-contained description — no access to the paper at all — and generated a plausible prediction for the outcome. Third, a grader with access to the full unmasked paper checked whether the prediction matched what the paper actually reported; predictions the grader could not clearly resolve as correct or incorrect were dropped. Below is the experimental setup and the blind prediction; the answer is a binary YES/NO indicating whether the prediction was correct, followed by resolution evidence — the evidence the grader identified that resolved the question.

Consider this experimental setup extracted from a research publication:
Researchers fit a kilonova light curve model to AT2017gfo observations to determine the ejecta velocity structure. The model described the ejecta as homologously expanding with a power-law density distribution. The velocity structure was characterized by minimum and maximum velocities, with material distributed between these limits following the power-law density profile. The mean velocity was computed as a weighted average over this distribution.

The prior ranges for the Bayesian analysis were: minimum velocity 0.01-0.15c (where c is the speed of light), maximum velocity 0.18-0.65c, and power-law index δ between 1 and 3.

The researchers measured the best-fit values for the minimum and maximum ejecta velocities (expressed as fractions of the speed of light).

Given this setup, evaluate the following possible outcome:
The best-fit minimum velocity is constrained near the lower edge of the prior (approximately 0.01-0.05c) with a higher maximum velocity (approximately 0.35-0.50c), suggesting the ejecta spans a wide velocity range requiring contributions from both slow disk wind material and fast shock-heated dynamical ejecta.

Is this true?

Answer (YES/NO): NO